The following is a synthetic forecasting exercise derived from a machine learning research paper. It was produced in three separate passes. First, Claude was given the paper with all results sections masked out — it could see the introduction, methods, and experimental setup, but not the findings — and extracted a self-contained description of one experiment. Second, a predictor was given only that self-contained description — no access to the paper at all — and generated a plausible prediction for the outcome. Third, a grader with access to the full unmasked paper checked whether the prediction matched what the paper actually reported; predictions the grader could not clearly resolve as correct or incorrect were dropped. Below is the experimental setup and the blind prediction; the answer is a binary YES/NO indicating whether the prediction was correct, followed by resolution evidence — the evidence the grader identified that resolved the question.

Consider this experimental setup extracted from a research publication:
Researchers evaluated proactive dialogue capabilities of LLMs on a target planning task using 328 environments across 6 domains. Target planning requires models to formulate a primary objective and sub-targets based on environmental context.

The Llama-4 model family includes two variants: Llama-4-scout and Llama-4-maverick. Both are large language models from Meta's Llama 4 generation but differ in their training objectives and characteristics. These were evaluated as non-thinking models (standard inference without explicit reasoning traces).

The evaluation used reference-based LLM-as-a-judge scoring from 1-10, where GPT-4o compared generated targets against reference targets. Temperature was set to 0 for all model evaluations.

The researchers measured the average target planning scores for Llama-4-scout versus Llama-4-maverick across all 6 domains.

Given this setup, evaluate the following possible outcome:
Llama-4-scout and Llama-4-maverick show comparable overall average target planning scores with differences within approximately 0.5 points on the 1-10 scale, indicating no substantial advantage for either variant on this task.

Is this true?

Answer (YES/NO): NO